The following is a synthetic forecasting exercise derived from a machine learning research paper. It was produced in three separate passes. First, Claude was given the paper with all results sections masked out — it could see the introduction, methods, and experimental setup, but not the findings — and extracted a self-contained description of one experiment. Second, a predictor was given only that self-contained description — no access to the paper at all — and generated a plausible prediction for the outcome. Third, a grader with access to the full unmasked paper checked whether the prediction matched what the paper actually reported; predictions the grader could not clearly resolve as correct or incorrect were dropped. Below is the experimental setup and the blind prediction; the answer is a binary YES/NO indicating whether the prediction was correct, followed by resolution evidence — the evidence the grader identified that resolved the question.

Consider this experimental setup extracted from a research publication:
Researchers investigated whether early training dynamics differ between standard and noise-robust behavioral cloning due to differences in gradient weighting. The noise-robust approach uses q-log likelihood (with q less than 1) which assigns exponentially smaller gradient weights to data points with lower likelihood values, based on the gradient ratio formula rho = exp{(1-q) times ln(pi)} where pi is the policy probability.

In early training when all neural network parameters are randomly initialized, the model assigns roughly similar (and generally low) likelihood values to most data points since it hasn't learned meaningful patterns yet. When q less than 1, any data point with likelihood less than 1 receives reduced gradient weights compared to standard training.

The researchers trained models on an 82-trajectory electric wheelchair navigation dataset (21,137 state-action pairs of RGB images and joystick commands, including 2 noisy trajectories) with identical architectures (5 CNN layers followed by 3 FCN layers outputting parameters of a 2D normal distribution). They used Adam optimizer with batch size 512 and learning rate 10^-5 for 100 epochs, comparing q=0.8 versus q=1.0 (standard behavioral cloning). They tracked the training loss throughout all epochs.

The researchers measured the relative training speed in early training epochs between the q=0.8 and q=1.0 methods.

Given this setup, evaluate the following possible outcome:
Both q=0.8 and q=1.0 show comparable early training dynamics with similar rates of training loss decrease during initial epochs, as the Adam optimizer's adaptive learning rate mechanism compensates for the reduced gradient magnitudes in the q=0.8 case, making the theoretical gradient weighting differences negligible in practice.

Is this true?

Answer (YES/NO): NO